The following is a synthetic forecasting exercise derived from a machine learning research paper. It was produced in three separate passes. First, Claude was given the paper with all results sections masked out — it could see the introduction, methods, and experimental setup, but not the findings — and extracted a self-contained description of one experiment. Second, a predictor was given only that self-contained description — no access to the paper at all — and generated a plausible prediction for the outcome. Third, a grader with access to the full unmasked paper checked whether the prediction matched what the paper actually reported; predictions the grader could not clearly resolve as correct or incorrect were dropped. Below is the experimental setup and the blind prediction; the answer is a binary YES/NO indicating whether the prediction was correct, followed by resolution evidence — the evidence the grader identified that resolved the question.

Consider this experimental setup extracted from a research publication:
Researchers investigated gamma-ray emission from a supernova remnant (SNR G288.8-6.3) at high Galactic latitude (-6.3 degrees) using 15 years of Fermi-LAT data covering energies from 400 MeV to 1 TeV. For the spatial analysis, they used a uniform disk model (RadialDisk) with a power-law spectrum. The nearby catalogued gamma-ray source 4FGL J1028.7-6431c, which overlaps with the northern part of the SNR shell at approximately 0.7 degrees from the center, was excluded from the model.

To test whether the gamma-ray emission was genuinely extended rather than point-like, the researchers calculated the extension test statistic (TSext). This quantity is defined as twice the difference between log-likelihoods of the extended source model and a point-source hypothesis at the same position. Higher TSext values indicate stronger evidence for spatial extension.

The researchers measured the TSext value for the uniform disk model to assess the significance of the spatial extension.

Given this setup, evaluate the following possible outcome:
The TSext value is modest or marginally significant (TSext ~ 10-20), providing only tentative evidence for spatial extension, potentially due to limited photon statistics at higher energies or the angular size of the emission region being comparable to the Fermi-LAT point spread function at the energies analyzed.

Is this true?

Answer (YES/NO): NO